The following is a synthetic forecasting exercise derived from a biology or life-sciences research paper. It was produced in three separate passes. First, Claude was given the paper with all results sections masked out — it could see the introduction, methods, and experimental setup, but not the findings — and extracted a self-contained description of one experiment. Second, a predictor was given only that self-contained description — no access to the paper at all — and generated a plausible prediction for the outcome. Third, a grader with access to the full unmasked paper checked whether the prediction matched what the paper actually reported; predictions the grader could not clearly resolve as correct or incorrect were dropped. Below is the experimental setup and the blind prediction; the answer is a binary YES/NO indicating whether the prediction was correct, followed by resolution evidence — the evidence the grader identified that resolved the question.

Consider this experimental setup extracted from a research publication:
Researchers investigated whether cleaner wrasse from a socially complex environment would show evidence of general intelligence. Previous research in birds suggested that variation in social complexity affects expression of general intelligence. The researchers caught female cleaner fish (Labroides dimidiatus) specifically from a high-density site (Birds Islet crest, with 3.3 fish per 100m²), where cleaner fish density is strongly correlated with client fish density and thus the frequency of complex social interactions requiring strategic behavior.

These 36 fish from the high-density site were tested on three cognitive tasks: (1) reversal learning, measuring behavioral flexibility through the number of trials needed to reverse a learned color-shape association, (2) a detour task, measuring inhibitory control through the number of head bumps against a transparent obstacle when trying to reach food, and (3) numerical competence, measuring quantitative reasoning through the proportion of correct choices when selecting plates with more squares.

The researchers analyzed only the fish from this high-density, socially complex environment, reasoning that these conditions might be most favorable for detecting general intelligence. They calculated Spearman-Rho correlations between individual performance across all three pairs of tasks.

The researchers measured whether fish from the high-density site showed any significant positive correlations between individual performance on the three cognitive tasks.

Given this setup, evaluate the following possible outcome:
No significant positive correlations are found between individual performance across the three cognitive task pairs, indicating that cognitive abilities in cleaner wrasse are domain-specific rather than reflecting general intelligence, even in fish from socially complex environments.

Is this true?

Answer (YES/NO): YES